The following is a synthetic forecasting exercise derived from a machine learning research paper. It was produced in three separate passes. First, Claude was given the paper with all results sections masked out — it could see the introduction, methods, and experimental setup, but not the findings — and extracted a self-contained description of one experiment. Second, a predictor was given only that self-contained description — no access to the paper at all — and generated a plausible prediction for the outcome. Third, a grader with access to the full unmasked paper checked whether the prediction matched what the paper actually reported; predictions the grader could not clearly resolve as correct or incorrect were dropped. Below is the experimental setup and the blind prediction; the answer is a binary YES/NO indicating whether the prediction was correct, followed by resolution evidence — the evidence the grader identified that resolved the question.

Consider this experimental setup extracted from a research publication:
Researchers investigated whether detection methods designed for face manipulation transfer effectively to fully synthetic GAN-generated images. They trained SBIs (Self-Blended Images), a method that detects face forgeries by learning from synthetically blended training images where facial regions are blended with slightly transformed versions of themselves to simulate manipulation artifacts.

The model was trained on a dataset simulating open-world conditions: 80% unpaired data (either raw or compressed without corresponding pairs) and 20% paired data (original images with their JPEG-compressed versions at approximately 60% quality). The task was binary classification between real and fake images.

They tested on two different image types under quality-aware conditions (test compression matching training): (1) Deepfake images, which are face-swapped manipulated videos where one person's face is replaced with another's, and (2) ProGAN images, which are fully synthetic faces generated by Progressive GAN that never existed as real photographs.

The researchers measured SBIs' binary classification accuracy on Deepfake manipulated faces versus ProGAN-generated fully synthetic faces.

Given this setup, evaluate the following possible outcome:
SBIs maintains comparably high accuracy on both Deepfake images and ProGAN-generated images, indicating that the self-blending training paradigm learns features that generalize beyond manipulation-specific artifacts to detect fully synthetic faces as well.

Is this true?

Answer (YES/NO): NO